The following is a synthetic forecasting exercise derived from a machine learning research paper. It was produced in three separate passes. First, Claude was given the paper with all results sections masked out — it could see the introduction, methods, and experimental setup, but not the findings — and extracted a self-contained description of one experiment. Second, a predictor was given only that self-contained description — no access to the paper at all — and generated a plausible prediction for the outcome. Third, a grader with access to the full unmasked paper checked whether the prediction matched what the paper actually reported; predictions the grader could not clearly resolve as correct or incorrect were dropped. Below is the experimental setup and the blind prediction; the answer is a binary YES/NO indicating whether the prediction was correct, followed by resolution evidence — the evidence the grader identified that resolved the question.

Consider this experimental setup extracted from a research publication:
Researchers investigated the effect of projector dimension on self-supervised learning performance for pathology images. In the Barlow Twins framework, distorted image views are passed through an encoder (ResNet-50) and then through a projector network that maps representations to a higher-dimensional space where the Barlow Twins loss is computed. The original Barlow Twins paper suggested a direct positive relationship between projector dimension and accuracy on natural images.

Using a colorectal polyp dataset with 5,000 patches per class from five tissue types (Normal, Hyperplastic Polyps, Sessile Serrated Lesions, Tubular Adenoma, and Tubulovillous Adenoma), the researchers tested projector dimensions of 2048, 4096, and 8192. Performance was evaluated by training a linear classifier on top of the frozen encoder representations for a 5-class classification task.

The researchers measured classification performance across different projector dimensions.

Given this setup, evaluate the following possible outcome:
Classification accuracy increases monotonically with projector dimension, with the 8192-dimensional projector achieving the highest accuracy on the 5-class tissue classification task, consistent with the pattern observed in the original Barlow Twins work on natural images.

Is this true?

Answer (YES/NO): NO